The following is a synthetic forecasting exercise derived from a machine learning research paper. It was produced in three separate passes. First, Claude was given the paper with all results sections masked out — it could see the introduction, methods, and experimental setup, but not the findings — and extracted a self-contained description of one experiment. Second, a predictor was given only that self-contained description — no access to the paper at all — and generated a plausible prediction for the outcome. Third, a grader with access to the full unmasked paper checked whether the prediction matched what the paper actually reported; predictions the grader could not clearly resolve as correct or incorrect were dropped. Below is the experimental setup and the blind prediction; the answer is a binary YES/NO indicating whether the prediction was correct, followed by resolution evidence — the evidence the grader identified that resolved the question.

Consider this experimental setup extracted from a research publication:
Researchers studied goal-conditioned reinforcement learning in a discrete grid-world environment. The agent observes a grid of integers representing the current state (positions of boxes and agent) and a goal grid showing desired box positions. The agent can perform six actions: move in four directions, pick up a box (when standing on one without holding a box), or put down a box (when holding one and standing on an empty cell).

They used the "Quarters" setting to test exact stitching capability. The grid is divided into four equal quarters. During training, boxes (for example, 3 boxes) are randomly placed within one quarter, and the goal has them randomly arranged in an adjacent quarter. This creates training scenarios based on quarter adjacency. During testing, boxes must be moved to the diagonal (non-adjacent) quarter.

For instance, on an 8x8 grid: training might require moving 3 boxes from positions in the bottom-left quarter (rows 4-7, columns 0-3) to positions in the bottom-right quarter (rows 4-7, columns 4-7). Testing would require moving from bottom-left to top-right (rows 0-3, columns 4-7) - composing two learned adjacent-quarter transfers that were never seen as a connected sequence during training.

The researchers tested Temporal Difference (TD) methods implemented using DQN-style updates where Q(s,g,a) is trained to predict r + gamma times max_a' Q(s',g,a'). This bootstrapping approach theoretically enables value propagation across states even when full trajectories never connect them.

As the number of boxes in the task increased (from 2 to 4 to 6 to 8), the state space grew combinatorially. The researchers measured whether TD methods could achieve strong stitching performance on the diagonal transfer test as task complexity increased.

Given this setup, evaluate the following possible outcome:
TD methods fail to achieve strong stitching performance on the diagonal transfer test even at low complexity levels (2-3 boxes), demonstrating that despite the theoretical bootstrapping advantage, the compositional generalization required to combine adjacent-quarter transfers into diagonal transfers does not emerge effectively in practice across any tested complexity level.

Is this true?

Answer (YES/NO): NO